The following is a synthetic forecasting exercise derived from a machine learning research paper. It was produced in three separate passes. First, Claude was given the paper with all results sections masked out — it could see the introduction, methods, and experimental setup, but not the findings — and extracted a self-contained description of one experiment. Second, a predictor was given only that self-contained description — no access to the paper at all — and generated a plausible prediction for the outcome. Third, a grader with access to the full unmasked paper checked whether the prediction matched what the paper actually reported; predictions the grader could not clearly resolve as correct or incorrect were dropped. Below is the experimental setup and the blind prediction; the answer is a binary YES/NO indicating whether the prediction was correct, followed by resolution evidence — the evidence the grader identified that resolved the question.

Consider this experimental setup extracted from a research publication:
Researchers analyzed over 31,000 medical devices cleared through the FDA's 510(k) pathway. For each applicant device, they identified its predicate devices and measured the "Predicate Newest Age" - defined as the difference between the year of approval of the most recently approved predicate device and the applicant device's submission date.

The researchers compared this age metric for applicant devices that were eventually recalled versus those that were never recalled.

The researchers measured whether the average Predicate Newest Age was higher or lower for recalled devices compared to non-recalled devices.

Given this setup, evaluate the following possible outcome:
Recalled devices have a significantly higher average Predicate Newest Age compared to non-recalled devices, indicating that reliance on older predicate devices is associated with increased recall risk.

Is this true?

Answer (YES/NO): NO